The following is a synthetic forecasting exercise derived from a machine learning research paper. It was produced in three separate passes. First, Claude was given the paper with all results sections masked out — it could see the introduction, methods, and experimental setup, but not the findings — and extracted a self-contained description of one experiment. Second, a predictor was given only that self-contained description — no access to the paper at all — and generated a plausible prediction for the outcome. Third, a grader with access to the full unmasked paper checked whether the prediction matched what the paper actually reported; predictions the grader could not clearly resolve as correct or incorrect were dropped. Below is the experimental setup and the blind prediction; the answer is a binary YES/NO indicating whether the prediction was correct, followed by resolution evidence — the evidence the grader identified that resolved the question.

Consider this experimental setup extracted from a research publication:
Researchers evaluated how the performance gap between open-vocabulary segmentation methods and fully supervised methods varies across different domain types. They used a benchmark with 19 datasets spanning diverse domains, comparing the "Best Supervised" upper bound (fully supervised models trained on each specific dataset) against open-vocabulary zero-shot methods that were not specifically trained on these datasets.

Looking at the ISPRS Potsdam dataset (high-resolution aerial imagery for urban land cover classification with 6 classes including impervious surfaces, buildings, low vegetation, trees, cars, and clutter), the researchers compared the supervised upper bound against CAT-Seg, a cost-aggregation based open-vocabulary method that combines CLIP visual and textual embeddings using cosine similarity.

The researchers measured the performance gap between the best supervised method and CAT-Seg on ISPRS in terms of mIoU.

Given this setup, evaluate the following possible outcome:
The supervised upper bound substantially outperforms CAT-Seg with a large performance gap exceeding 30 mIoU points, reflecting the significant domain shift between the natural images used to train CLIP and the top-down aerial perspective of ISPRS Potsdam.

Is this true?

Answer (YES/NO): YES